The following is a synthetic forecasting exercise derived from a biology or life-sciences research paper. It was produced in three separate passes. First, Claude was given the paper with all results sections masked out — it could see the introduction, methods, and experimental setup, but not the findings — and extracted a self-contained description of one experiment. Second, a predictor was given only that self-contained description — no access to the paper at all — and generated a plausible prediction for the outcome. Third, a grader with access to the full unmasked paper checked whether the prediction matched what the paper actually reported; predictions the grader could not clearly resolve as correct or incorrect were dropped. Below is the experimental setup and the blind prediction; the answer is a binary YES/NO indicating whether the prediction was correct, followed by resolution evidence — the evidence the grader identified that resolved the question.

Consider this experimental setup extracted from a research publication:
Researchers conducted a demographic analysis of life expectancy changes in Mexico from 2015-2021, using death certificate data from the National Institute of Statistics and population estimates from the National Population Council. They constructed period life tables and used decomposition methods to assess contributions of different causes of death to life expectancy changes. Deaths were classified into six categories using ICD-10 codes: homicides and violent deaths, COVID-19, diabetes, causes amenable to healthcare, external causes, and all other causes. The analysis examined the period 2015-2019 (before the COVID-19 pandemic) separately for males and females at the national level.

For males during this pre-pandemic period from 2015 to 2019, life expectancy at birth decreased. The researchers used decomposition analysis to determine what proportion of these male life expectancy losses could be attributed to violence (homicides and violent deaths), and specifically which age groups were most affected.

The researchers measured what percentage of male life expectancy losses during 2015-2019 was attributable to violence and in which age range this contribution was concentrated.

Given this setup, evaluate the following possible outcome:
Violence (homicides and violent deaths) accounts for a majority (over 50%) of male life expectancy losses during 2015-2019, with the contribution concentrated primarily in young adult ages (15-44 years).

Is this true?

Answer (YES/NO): YES